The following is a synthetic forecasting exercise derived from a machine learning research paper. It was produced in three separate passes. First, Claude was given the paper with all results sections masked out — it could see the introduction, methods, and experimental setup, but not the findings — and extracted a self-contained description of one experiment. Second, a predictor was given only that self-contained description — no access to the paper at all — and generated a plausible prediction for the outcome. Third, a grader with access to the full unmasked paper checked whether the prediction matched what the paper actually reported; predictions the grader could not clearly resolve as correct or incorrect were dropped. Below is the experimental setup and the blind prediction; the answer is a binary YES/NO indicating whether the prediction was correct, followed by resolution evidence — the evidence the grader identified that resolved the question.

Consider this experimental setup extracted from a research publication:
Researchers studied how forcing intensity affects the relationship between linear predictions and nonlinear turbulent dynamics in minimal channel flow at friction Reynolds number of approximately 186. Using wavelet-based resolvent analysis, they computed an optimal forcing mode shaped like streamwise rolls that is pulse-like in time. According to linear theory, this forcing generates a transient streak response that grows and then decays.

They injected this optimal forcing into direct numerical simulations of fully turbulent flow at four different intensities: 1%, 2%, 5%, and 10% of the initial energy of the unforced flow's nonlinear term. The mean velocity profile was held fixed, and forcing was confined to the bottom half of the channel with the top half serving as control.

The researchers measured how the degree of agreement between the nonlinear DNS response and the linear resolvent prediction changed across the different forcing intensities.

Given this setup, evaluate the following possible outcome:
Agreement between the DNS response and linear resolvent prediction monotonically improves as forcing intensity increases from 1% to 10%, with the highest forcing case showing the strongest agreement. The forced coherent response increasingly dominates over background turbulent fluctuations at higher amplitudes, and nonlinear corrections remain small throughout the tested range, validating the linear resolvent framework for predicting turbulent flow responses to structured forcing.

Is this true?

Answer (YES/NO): NO